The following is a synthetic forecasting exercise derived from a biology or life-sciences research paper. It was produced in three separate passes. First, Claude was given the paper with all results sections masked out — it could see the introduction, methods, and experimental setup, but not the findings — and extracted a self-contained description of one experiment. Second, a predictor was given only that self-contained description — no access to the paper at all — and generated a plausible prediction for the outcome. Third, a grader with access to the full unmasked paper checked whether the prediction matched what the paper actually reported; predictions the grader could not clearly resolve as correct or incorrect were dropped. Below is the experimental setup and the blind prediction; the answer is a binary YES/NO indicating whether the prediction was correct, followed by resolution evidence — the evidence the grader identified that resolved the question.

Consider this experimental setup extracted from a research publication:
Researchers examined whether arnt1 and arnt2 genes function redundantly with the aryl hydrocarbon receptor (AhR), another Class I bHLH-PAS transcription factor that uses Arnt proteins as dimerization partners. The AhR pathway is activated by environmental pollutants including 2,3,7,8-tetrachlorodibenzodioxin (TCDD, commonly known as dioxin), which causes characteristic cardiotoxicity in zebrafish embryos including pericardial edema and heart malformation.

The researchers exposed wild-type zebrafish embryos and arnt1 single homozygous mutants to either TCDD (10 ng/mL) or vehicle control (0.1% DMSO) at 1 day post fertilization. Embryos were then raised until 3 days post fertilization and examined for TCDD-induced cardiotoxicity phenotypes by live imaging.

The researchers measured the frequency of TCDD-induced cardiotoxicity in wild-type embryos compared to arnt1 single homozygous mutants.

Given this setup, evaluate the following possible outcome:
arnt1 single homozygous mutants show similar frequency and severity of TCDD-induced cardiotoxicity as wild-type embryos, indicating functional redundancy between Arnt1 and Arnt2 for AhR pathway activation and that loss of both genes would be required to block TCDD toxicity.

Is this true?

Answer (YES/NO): NO